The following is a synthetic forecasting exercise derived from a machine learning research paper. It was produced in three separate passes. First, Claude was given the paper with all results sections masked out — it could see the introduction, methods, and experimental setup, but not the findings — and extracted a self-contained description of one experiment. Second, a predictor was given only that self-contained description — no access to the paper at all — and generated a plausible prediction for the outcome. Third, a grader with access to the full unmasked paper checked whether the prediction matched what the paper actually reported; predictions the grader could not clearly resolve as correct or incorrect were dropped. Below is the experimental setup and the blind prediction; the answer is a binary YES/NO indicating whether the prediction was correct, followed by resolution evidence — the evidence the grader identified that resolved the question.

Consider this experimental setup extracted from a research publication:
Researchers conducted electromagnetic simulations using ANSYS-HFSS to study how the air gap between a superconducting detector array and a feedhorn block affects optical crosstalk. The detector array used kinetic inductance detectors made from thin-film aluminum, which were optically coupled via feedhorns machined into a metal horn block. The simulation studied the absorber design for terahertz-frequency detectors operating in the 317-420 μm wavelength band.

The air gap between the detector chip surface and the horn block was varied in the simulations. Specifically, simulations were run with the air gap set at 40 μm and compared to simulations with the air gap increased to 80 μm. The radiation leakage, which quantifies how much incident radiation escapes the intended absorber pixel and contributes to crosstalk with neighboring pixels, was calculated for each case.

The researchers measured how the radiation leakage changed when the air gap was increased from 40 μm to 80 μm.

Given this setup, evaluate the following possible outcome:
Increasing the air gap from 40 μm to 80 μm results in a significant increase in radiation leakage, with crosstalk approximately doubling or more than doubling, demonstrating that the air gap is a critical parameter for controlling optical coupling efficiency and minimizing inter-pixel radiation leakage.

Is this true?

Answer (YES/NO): YES